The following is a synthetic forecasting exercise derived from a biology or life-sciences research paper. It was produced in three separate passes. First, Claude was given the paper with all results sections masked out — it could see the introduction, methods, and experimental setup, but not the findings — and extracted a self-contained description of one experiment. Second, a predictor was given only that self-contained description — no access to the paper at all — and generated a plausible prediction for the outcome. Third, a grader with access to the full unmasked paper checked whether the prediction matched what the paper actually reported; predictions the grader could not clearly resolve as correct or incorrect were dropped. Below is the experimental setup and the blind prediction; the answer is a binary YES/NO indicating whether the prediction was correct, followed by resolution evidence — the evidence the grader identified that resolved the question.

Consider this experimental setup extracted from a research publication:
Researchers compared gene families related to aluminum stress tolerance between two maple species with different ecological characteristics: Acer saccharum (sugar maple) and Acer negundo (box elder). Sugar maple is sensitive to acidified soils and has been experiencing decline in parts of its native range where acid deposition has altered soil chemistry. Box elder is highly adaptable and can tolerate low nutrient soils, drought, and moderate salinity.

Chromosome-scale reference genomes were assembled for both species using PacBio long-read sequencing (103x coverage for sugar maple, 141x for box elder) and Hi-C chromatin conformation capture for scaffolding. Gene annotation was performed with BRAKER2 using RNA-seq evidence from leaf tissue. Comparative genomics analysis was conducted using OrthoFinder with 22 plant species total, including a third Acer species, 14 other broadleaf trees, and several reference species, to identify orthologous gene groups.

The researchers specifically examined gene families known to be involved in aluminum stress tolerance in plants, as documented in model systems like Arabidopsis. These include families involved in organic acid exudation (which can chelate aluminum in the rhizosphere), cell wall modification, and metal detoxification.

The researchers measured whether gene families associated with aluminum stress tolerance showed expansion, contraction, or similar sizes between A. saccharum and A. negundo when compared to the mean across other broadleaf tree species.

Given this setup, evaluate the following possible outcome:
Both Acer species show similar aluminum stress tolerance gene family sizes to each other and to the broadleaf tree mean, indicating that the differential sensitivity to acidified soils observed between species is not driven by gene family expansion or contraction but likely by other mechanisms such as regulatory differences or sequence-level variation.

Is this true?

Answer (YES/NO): NO